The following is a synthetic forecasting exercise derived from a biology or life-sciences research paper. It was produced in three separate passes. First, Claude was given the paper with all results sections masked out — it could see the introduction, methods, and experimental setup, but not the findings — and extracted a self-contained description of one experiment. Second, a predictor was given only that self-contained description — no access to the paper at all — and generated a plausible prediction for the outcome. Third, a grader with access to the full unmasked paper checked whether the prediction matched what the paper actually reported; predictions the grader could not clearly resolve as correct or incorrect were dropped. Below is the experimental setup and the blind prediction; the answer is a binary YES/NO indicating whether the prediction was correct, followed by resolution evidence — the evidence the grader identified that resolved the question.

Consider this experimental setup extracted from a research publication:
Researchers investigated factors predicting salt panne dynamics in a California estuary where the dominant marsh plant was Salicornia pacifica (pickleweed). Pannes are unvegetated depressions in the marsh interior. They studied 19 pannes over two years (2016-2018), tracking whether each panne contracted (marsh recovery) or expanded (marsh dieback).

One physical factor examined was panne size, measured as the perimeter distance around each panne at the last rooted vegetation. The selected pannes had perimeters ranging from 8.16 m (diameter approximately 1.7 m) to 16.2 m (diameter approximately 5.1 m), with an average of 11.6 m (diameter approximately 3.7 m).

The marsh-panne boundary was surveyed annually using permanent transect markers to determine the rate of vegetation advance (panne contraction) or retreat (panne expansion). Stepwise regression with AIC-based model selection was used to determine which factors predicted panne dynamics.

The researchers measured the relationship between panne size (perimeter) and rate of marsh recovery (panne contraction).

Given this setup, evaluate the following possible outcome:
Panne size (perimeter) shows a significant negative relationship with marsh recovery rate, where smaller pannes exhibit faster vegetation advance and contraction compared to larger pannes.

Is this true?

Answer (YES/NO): YES